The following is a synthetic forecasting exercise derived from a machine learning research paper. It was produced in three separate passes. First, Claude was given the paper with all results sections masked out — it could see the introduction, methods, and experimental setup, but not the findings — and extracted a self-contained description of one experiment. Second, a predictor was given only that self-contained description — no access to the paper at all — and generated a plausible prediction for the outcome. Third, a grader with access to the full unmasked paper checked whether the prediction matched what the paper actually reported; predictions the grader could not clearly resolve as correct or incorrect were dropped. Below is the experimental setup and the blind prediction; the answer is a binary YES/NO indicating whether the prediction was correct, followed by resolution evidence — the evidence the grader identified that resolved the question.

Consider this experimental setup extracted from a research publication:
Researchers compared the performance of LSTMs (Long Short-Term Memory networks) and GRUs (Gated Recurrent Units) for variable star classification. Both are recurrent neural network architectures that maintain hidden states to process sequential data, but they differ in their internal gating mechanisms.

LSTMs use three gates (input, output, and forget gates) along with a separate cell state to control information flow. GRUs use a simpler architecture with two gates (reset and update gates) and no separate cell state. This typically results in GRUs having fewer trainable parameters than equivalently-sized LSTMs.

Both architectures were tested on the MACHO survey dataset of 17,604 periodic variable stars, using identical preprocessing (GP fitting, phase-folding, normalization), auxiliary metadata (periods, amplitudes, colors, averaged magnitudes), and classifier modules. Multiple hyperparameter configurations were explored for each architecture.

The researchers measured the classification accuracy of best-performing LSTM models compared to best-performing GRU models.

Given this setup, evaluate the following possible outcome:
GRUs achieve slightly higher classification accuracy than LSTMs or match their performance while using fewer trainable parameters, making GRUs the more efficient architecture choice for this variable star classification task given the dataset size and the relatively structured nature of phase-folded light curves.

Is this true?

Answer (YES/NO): NO